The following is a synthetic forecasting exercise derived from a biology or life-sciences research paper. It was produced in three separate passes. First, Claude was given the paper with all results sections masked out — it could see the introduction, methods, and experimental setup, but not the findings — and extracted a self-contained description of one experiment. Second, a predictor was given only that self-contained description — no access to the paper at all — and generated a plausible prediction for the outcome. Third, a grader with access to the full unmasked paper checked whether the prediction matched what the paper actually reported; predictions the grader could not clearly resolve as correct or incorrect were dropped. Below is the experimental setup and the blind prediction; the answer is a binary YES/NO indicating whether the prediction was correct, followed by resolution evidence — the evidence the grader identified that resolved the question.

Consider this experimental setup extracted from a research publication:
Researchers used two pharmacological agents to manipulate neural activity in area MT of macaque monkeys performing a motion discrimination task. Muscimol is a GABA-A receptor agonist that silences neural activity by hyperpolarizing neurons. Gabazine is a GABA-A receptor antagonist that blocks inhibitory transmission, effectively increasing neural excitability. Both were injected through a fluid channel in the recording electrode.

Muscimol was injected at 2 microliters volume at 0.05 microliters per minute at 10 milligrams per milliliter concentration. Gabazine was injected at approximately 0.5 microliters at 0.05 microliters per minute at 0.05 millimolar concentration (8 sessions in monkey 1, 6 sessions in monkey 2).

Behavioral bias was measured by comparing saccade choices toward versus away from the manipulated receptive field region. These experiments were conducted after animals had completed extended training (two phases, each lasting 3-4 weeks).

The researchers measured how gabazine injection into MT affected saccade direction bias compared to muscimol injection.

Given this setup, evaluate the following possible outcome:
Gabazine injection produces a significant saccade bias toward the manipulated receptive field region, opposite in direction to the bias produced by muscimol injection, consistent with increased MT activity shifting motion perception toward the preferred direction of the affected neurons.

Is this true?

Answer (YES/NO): YES